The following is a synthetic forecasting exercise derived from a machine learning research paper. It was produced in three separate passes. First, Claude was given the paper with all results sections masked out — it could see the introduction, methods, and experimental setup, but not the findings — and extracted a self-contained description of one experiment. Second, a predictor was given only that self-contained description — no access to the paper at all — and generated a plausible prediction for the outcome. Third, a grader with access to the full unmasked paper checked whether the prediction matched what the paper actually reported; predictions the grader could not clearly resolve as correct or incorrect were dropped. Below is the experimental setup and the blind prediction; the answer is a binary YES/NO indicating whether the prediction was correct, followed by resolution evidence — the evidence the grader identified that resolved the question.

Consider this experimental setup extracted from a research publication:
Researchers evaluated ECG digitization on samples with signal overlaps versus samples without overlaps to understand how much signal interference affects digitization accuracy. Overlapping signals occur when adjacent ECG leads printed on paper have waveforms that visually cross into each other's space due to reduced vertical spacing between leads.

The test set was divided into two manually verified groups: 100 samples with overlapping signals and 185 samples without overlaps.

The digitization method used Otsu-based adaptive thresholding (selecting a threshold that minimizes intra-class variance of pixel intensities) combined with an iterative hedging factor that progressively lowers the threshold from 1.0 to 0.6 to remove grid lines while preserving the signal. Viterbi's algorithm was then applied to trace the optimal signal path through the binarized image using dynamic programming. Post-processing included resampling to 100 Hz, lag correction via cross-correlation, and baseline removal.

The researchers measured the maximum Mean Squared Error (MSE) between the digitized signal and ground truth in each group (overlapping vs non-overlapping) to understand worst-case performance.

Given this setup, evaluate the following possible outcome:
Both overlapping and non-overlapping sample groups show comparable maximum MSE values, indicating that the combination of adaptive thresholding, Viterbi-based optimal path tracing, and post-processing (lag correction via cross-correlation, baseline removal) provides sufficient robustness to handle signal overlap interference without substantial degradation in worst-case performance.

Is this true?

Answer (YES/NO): NO